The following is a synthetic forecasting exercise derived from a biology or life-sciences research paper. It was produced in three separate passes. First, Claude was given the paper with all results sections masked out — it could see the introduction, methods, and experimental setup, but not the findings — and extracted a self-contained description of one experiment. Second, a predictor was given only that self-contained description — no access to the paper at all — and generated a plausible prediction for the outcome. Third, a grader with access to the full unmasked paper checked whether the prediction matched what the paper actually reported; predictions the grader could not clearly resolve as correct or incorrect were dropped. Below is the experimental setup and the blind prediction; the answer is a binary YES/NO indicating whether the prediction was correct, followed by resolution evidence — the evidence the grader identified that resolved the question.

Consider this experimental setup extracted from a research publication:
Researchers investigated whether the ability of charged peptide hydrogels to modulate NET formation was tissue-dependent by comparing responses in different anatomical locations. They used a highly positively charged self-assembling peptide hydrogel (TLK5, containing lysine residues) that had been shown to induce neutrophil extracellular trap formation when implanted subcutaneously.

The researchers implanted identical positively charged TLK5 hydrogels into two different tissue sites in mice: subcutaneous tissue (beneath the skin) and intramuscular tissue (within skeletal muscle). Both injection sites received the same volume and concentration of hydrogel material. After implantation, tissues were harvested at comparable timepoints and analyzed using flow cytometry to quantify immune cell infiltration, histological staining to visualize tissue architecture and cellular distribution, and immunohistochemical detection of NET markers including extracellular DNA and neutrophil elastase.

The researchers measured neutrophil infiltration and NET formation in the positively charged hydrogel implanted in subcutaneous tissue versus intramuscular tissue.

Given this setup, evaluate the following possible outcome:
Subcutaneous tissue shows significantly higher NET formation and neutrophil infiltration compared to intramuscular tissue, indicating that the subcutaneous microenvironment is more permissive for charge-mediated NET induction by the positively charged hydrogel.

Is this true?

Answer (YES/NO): NO